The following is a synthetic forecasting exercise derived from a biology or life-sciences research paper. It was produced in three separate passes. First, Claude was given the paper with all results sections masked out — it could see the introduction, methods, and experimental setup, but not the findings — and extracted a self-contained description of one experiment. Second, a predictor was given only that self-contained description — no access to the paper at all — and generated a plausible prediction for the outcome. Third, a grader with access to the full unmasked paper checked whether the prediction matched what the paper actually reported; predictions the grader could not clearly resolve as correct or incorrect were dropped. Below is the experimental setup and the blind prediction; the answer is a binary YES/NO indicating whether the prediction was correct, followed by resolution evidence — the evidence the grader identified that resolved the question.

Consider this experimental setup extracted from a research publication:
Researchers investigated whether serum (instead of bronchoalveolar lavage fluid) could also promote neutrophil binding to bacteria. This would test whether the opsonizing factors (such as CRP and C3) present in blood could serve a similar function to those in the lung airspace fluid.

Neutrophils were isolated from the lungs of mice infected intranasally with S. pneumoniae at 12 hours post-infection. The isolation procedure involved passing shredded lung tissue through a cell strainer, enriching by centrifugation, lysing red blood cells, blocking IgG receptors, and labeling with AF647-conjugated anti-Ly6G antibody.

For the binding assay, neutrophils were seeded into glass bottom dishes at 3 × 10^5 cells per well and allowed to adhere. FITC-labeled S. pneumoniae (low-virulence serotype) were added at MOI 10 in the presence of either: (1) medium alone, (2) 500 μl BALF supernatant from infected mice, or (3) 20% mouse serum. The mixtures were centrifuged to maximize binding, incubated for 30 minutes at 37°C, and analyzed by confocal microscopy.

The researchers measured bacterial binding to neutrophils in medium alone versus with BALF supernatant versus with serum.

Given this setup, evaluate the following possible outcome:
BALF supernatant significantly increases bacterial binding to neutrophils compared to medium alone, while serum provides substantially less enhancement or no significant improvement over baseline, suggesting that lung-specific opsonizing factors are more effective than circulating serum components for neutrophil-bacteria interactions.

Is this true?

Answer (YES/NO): NO